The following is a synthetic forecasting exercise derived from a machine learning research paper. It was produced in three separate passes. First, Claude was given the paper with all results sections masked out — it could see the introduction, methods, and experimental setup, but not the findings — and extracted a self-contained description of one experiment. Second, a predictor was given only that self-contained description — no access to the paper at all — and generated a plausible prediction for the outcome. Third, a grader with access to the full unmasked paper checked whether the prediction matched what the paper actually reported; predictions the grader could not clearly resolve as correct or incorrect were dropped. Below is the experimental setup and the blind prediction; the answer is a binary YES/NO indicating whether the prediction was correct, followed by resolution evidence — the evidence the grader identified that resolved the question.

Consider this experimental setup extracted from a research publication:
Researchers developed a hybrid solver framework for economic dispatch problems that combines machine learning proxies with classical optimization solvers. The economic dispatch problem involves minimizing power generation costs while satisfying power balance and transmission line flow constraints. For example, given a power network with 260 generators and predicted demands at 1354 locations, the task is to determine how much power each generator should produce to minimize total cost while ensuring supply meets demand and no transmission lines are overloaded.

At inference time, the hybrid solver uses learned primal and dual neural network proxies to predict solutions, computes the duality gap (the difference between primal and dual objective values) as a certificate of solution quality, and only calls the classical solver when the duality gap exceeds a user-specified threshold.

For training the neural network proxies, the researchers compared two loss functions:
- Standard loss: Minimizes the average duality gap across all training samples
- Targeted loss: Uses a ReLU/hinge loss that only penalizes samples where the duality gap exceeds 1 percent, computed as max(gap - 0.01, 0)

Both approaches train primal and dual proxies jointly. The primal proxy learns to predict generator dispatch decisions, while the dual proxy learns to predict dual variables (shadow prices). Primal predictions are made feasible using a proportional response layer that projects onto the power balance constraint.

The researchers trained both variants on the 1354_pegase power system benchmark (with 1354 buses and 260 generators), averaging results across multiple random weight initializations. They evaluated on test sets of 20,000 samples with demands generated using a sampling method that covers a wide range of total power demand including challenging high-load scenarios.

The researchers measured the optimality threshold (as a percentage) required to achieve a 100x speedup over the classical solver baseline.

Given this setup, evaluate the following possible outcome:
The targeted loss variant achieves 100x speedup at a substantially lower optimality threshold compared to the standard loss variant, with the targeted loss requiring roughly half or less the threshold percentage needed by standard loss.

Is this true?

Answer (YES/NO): NO